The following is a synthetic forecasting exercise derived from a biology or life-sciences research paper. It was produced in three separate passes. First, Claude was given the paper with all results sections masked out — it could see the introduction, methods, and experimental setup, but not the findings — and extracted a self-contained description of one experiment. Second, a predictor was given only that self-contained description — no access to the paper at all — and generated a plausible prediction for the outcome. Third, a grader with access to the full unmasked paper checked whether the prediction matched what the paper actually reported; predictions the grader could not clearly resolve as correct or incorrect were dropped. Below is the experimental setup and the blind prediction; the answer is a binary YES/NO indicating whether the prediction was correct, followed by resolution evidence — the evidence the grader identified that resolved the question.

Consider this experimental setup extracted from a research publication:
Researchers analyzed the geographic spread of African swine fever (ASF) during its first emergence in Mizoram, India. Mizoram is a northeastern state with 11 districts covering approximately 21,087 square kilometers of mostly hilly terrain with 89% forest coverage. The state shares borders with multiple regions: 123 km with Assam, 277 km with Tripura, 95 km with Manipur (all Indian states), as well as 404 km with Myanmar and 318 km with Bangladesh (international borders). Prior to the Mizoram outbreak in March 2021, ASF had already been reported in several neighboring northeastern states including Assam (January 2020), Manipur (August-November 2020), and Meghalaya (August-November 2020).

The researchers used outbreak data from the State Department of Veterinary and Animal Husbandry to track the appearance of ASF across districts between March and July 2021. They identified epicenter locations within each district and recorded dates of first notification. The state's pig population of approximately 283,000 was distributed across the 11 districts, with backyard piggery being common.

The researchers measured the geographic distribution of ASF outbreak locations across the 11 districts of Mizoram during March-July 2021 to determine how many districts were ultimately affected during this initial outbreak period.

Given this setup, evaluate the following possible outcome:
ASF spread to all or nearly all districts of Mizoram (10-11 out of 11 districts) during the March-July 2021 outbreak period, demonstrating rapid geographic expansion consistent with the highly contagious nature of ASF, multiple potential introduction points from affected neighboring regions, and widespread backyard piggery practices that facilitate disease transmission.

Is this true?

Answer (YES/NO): YES